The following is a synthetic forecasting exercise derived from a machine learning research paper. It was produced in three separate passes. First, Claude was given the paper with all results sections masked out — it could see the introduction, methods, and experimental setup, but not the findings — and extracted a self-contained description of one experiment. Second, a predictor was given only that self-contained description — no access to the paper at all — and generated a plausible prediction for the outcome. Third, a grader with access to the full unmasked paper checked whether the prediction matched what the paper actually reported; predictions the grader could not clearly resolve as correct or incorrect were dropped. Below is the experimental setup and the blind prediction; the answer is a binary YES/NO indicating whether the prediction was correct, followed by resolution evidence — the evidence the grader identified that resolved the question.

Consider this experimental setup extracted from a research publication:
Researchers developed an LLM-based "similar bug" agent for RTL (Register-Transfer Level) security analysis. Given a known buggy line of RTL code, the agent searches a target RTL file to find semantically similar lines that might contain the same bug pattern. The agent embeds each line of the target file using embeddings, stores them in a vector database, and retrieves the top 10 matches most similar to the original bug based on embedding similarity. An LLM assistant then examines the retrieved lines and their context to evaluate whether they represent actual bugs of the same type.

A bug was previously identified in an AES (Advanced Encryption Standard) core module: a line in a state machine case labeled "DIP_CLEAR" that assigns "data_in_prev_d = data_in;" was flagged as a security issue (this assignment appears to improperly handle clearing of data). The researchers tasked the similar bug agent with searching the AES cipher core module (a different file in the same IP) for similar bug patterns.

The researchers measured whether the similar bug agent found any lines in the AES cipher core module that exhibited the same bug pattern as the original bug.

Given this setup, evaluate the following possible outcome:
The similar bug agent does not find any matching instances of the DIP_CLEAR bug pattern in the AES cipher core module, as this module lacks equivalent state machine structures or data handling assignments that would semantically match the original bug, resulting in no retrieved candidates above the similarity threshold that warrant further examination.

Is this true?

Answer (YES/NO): NO